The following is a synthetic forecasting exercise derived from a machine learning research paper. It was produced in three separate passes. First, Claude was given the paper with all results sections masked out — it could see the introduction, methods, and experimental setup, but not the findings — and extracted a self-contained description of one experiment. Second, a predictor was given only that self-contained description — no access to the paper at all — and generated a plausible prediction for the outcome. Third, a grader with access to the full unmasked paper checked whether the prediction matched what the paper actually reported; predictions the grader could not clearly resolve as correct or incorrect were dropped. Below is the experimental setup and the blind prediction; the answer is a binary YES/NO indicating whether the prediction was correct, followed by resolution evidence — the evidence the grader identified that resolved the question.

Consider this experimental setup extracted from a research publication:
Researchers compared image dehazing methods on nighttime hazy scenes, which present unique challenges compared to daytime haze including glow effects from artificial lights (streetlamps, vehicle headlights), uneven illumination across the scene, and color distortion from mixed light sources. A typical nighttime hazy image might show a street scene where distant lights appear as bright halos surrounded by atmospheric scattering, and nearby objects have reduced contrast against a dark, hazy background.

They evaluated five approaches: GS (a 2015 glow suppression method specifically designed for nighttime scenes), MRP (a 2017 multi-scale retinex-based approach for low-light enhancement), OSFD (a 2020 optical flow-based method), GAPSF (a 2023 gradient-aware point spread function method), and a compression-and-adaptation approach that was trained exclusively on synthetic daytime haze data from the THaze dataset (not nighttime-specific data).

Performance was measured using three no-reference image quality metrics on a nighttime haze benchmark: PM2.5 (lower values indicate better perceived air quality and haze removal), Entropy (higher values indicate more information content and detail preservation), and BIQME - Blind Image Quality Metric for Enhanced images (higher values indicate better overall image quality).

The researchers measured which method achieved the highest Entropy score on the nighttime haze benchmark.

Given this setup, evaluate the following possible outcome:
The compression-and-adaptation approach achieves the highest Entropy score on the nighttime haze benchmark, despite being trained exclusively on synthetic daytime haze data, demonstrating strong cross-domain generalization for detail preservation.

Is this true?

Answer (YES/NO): NO